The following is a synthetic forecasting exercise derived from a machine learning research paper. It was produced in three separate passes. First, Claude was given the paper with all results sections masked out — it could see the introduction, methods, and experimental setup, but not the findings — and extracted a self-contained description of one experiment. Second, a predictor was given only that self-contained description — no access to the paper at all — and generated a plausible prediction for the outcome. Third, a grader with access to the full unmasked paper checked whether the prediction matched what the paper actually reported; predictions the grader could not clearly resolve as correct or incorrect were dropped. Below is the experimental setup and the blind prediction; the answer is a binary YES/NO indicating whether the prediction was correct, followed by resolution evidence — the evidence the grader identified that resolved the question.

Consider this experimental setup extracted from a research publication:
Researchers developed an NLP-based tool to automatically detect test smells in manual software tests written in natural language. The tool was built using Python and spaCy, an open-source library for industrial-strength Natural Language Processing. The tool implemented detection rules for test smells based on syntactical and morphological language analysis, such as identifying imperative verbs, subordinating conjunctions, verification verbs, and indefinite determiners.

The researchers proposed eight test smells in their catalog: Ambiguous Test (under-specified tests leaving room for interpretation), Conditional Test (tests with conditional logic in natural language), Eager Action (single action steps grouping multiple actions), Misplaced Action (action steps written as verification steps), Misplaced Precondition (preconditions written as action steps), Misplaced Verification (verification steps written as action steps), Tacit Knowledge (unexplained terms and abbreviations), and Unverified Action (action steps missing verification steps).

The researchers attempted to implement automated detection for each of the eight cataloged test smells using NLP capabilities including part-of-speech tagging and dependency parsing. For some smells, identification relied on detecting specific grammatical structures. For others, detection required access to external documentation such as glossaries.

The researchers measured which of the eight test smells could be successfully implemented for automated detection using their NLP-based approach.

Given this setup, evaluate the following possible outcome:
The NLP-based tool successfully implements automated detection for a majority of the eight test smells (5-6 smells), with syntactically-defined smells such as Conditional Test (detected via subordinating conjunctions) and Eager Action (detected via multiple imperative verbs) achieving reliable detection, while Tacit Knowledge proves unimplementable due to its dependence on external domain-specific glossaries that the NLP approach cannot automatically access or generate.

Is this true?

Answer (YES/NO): NO